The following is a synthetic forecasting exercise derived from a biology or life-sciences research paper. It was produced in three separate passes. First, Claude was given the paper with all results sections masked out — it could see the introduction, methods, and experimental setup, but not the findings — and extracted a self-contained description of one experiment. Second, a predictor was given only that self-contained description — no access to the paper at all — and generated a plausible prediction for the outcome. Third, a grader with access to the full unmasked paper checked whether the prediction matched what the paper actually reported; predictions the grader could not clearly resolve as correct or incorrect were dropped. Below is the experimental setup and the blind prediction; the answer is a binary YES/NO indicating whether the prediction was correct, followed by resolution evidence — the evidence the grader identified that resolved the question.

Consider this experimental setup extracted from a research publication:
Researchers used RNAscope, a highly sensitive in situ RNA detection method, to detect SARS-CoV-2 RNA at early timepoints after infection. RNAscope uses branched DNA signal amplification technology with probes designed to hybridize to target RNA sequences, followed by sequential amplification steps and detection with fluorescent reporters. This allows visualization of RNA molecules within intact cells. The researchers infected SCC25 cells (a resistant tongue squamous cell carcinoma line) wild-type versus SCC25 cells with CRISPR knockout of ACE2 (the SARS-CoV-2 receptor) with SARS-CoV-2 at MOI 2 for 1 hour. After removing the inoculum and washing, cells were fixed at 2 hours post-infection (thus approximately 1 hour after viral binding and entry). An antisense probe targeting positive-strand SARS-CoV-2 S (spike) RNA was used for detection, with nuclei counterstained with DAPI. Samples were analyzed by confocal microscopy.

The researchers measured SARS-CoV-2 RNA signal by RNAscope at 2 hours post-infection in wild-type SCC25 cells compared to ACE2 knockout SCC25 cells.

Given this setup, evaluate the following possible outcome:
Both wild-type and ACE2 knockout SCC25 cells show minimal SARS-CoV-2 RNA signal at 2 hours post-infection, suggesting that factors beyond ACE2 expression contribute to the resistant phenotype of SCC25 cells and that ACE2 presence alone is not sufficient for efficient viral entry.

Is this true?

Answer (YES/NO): NO